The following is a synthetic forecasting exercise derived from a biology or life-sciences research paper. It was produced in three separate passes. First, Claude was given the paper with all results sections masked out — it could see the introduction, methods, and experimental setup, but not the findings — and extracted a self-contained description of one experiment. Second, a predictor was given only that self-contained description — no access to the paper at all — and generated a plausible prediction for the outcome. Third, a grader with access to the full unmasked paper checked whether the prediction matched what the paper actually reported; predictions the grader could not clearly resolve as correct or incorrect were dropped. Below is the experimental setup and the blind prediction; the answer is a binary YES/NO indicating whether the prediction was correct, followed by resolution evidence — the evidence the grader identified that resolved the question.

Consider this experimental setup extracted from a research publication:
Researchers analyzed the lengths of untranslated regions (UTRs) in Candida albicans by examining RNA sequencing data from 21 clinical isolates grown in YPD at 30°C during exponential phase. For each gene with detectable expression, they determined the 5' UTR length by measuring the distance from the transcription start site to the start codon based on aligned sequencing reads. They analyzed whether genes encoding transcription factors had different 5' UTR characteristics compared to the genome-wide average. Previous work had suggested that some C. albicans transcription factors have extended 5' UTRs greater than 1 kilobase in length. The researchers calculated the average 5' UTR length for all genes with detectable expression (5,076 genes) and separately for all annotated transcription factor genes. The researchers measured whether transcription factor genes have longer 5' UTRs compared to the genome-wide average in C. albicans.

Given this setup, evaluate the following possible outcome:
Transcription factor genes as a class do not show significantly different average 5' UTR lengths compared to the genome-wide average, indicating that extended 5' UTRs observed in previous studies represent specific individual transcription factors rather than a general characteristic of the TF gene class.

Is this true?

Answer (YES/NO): NO